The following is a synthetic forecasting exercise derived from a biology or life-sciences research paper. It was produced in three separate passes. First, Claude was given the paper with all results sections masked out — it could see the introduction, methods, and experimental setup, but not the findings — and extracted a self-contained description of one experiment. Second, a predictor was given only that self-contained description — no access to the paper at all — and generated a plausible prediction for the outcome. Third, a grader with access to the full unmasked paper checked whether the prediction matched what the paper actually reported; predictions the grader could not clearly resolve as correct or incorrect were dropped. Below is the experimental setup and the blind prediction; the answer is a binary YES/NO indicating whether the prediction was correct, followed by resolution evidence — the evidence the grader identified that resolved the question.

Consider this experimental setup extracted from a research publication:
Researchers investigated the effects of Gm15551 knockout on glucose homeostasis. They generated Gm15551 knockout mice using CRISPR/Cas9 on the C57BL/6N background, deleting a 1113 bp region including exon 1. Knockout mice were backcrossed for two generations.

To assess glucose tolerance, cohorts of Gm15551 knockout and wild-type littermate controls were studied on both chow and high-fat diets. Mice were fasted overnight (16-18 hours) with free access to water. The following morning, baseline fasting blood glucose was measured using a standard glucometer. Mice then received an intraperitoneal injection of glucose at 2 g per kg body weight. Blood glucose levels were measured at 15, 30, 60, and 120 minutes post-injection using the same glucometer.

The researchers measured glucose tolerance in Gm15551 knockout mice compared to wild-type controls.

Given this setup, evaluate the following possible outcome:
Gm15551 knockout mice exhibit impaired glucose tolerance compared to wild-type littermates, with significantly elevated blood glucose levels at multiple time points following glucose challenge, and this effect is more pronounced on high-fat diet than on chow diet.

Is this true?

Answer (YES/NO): NO